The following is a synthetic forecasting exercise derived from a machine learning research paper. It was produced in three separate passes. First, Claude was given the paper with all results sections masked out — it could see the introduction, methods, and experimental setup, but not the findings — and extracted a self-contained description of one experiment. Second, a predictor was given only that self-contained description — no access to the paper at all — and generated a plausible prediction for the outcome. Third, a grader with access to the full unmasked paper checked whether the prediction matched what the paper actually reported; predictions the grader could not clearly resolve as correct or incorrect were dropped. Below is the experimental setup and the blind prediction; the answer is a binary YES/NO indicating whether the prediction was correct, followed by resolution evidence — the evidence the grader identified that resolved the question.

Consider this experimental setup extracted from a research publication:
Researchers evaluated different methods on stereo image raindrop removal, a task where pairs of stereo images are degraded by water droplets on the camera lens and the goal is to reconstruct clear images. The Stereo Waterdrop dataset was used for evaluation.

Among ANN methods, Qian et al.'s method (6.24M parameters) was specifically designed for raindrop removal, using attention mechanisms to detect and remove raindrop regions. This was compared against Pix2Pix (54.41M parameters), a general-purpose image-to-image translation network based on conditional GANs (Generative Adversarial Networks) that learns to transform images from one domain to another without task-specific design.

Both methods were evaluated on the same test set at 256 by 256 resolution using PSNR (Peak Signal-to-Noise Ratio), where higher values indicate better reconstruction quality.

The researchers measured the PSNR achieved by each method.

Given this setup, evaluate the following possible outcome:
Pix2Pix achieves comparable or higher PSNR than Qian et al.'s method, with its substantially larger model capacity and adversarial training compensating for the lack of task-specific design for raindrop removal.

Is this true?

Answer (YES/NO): NO